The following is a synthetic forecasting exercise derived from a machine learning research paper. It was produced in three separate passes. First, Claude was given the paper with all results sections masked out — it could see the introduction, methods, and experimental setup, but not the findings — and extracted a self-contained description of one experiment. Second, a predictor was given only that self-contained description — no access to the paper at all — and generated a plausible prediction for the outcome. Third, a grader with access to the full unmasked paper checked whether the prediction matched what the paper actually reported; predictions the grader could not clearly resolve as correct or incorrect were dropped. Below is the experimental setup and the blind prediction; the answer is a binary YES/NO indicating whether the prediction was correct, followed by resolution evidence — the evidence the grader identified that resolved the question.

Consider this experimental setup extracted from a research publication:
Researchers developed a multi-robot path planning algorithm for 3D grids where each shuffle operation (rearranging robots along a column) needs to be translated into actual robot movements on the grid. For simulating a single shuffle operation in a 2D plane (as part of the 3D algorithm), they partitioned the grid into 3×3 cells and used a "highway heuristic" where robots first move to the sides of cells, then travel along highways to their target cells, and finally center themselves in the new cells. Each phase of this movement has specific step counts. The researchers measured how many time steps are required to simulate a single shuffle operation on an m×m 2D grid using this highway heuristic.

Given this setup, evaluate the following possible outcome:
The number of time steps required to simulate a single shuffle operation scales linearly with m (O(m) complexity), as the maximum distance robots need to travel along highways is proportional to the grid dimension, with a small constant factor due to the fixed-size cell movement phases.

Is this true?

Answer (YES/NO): YES